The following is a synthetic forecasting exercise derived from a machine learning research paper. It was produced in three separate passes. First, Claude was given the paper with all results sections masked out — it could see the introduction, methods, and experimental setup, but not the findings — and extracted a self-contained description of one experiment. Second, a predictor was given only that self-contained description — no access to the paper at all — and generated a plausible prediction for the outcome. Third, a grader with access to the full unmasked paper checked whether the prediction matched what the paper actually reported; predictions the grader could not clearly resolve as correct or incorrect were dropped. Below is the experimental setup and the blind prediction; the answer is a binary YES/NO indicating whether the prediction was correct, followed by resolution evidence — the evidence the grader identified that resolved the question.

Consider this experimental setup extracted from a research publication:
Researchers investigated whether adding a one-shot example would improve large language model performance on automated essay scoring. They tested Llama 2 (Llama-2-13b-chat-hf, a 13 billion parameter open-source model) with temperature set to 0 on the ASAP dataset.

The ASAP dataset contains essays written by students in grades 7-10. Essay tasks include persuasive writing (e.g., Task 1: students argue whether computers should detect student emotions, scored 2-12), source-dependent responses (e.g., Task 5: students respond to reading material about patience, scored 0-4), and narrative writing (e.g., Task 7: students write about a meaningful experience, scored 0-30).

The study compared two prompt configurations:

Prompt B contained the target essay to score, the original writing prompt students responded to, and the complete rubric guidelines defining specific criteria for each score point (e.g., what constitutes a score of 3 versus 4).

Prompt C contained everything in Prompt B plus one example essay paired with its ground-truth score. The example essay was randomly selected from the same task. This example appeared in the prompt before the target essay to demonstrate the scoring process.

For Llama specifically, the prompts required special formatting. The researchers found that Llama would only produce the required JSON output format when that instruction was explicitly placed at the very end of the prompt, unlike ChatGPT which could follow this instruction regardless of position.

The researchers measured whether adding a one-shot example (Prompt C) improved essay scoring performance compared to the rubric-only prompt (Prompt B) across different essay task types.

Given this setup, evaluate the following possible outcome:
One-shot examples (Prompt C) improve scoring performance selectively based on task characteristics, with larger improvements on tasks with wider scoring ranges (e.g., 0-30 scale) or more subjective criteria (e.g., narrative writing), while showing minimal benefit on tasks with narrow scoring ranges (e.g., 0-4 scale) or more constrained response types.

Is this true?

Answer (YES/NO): NO